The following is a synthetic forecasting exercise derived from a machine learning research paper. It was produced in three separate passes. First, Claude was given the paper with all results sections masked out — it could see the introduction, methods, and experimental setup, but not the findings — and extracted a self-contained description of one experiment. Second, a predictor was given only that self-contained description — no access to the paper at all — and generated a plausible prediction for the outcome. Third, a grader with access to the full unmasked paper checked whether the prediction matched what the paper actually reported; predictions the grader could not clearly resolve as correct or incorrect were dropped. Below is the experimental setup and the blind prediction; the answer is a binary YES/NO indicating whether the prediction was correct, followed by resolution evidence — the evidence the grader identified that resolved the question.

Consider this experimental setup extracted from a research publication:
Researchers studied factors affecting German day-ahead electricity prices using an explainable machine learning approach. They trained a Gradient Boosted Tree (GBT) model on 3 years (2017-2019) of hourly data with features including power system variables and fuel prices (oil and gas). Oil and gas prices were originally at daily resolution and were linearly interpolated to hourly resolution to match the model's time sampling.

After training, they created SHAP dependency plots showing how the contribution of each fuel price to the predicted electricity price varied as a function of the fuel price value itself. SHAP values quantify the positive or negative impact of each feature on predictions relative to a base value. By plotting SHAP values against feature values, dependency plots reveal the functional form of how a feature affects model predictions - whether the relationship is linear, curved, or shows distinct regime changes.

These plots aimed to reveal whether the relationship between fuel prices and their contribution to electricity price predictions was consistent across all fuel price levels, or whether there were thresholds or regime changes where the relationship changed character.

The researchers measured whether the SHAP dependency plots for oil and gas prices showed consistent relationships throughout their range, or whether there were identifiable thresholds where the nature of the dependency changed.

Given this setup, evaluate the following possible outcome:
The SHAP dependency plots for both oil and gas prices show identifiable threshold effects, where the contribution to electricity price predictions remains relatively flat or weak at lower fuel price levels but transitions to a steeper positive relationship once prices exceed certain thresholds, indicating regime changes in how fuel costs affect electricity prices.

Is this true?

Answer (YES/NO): YES